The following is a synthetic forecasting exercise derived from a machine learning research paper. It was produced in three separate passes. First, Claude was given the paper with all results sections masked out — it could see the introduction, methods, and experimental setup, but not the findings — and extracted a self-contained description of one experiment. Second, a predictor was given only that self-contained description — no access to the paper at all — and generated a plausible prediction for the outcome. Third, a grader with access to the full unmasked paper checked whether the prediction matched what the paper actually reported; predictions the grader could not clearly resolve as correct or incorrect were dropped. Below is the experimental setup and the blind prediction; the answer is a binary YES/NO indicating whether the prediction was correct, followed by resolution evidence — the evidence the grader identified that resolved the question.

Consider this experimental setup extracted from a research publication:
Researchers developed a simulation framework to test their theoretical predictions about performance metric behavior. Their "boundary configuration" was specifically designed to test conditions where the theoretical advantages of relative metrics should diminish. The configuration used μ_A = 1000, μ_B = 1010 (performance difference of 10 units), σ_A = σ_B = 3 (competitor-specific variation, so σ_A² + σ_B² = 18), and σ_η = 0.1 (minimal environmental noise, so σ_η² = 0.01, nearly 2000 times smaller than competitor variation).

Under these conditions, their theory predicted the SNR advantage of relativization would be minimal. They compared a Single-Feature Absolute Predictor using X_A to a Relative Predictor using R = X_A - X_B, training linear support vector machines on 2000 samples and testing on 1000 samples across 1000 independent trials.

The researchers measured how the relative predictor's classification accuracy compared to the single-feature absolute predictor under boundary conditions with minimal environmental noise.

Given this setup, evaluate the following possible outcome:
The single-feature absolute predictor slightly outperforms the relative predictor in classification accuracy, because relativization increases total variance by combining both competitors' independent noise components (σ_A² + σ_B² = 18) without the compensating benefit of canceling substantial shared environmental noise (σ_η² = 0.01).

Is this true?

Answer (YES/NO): NO